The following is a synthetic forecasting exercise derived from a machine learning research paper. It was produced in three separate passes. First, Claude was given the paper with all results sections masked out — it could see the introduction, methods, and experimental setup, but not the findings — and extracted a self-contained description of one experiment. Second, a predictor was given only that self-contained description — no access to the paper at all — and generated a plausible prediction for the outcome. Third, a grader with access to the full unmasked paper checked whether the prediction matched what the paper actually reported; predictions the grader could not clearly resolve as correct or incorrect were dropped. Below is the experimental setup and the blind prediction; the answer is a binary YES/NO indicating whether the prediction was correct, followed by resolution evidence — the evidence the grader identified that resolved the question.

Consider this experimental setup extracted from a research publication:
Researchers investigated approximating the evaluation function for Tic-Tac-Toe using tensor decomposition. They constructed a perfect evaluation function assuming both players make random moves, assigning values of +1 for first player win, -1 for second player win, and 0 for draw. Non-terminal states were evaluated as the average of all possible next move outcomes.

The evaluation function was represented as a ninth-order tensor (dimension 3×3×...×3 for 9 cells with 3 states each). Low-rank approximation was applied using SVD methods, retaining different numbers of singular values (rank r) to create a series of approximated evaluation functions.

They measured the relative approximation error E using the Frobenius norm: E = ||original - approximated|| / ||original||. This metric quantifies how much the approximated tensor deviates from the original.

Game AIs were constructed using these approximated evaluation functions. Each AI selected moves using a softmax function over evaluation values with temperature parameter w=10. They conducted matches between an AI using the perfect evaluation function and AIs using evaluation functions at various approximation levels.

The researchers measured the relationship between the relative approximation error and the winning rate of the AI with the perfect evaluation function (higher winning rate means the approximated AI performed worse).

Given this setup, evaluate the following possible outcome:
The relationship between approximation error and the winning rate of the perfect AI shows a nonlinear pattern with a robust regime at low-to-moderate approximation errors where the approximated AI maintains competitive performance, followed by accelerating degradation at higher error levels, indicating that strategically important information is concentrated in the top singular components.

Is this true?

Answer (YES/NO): YES